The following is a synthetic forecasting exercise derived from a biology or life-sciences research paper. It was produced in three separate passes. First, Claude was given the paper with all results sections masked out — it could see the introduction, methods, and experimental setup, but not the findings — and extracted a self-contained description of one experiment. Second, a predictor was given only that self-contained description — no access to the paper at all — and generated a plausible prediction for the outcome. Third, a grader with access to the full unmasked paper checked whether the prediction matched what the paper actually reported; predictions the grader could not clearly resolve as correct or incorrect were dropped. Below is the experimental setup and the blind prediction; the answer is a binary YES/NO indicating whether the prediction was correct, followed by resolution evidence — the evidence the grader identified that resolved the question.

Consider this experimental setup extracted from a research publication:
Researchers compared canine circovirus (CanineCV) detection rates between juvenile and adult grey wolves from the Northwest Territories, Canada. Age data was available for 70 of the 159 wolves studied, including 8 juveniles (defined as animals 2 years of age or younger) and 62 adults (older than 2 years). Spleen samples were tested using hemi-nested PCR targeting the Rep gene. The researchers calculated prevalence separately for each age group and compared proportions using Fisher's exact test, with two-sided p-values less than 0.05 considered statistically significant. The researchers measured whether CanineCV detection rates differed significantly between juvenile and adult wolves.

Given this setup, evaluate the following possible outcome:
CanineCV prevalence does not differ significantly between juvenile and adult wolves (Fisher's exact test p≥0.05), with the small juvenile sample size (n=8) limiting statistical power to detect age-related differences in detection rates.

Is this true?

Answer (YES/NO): YES